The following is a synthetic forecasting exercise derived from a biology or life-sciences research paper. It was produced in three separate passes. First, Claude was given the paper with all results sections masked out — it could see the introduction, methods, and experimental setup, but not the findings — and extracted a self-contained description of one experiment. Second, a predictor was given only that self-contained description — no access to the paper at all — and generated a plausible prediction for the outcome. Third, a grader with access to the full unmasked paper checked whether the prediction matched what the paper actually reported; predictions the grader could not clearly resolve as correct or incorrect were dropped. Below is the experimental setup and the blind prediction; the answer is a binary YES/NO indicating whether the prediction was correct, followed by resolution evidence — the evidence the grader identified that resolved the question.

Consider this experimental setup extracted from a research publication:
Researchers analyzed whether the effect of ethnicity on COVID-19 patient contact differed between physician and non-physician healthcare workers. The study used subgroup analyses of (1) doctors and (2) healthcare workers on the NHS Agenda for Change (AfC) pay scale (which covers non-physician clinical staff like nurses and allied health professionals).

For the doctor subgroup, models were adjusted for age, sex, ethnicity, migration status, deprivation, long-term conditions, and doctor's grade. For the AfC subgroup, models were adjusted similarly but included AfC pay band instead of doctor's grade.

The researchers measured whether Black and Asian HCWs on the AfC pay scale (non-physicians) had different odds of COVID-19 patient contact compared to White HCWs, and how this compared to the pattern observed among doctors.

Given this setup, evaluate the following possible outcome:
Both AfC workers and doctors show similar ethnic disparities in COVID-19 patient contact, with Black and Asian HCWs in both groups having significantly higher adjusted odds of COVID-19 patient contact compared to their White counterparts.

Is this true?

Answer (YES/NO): NO